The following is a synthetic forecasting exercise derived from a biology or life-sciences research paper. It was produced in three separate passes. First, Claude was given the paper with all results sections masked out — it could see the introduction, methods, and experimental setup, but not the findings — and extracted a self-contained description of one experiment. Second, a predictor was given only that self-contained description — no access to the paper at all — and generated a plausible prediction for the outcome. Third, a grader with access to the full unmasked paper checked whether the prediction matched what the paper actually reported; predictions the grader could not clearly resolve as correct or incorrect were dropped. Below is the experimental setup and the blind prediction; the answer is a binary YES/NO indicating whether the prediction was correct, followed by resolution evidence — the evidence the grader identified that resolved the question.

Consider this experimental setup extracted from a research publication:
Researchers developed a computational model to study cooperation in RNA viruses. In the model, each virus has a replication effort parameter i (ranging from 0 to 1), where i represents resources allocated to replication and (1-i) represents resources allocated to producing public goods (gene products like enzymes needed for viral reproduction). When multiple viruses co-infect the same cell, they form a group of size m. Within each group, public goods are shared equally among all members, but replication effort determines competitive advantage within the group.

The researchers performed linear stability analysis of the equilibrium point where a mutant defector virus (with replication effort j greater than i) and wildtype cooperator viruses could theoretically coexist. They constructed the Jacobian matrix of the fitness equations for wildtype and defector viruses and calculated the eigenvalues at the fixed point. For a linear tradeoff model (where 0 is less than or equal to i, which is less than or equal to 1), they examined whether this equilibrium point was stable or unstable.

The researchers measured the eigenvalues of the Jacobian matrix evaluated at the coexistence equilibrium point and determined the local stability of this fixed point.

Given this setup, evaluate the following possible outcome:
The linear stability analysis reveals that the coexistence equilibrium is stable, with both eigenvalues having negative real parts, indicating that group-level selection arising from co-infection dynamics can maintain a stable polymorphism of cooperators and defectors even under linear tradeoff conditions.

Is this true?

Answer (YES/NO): NO